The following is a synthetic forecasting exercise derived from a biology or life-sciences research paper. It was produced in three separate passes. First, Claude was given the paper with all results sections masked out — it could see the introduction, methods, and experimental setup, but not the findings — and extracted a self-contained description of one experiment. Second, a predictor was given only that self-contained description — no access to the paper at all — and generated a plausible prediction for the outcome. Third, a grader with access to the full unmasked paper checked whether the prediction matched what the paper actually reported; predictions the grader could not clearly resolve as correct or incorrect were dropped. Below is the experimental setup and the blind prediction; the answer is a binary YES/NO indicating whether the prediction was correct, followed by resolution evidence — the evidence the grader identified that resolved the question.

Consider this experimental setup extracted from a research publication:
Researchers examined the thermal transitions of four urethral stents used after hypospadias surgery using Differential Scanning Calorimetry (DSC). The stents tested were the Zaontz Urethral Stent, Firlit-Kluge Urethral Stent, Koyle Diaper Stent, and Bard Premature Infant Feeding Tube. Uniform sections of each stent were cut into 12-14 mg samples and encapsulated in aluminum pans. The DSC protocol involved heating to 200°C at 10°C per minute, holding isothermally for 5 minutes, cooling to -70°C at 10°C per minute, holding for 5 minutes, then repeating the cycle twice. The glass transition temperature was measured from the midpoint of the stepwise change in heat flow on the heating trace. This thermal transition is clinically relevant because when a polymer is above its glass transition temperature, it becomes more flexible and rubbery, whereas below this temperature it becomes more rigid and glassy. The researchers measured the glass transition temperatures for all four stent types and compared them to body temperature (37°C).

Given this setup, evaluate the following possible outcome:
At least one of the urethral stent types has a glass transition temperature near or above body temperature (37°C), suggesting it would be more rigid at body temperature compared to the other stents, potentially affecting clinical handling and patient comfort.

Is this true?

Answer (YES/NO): NO